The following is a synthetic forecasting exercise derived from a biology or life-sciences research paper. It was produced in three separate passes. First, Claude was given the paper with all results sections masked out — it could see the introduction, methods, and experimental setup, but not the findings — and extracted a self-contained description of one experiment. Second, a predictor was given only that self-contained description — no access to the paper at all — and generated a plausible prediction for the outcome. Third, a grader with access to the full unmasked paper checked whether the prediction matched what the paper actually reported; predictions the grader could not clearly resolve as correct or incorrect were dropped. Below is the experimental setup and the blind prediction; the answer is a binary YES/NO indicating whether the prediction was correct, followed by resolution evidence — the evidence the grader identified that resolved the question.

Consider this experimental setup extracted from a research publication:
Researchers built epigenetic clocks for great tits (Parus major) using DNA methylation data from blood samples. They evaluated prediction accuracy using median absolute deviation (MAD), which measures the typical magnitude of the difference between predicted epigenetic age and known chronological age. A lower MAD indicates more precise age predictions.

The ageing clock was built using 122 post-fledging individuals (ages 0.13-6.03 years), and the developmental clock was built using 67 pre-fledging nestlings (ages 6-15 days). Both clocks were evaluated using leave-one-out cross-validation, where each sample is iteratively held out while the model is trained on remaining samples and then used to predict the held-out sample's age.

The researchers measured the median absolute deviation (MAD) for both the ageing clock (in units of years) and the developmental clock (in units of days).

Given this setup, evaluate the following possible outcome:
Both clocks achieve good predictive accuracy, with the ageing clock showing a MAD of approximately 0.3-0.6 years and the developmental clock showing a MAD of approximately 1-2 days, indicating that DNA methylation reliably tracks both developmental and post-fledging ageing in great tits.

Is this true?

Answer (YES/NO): YES